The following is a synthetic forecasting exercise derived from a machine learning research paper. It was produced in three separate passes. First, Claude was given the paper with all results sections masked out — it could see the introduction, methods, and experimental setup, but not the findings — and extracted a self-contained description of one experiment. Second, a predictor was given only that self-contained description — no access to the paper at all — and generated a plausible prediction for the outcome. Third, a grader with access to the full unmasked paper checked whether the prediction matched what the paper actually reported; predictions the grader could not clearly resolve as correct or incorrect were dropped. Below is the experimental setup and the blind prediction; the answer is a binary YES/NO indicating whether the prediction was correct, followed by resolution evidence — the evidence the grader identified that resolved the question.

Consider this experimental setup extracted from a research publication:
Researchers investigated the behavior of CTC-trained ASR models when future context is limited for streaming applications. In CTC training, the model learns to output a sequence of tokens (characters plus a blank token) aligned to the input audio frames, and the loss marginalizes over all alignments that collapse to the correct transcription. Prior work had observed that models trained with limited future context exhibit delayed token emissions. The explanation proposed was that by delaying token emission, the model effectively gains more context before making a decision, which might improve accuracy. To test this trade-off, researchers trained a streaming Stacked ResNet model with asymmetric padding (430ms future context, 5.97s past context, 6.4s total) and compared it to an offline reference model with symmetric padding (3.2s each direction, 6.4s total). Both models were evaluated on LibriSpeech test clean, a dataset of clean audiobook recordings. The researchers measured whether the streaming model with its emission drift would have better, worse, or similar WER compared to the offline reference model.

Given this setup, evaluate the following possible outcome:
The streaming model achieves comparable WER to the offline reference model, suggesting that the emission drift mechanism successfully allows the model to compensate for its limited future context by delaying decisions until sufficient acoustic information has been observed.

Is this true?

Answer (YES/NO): NO